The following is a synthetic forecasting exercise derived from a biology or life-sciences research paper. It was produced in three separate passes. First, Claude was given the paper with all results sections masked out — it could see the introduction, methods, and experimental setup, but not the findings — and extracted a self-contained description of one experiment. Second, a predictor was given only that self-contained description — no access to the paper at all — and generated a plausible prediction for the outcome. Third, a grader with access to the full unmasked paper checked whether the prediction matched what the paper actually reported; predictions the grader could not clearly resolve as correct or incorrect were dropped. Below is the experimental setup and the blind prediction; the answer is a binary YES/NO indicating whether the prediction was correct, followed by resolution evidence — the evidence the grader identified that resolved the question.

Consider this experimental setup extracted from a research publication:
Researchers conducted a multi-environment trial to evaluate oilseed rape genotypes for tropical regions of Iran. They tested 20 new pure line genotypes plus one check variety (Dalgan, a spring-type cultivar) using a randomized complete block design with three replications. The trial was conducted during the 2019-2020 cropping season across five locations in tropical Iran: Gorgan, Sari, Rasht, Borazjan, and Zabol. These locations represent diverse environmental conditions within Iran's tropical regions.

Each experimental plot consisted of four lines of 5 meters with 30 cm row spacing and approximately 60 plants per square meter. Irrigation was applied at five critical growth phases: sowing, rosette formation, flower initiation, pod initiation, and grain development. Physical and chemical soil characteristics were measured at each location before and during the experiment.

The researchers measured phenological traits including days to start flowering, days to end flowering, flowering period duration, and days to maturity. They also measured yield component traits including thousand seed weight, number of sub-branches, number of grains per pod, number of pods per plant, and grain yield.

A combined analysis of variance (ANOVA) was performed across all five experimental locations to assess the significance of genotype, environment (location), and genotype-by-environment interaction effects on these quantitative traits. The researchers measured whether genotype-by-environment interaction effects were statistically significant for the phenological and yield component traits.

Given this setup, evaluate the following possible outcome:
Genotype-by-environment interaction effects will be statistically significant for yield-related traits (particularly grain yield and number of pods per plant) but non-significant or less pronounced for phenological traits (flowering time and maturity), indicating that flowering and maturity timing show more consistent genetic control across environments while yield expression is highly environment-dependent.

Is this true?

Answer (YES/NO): NO